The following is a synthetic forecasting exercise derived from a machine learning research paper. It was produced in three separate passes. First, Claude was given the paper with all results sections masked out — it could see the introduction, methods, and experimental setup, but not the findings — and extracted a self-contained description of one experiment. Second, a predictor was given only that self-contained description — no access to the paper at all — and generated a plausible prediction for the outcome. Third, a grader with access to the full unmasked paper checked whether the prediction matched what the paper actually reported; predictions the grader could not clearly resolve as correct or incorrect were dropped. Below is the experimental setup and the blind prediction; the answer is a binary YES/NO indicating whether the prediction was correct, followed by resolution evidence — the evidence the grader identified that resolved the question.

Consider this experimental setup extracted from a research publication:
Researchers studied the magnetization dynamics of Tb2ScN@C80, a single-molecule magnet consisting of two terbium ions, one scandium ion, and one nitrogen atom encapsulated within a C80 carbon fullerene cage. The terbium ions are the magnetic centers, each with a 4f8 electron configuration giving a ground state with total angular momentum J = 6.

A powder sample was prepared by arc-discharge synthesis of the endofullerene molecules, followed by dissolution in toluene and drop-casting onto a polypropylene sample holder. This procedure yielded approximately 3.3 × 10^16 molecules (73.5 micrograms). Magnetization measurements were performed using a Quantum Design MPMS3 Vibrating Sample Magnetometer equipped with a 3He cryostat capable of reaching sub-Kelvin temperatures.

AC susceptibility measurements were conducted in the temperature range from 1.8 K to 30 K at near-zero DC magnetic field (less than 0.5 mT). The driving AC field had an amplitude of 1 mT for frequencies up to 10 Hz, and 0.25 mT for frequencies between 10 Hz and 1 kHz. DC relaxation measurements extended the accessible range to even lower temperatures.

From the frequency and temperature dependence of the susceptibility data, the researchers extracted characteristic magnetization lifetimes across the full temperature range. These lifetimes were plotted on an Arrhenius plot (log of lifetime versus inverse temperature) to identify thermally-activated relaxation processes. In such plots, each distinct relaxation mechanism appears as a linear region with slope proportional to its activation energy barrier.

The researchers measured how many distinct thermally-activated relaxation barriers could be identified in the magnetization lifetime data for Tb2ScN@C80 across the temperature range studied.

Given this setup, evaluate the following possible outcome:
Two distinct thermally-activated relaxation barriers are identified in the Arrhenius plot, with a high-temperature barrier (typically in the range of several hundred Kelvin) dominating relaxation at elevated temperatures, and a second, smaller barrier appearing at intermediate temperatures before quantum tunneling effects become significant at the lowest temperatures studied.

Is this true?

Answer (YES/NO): NO